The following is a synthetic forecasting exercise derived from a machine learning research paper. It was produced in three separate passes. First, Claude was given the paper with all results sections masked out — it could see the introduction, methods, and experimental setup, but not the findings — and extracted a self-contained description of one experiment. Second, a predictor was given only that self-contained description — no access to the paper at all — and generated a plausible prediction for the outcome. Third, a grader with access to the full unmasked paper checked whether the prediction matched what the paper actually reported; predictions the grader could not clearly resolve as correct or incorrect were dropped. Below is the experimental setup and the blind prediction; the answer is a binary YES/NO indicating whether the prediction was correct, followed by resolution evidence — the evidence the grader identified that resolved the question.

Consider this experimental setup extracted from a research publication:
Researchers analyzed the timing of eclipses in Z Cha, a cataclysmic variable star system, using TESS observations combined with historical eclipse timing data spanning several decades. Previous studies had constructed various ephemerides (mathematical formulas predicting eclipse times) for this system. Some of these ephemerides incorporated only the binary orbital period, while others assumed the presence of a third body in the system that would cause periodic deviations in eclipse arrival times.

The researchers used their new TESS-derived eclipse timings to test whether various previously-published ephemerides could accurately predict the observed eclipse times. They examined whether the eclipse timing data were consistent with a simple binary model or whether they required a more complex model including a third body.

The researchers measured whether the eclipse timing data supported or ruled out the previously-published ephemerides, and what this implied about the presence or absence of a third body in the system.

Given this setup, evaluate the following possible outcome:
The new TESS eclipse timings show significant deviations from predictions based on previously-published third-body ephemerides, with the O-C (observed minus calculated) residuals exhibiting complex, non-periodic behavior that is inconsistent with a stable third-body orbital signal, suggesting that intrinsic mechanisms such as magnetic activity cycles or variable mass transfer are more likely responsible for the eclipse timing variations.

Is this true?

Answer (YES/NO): NO